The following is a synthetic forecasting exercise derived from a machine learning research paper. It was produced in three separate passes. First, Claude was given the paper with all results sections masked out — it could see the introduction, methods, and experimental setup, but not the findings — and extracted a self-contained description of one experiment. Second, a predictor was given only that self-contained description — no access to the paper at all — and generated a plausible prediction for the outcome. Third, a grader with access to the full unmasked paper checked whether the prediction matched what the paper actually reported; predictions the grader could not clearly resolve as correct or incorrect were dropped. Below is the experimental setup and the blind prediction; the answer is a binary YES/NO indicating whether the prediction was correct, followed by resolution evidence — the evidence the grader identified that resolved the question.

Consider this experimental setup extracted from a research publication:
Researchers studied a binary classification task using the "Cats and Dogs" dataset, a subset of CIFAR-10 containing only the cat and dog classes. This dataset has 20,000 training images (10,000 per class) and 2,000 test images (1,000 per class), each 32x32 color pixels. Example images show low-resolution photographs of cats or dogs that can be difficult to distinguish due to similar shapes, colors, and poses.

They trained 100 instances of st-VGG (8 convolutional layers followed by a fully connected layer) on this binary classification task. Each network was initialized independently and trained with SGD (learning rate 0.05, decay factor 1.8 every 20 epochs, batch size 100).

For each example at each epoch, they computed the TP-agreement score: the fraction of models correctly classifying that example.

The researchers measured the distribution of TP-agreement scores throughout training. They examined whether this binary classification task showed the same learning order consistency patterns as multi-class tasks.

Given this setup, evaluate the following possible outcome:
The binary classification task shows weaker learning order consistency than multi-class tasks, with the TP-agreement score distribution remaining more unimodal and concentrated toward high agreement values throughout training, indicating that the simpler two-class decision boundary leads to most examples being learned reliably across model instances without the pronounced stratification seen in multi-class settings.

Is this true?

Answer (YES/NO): NO